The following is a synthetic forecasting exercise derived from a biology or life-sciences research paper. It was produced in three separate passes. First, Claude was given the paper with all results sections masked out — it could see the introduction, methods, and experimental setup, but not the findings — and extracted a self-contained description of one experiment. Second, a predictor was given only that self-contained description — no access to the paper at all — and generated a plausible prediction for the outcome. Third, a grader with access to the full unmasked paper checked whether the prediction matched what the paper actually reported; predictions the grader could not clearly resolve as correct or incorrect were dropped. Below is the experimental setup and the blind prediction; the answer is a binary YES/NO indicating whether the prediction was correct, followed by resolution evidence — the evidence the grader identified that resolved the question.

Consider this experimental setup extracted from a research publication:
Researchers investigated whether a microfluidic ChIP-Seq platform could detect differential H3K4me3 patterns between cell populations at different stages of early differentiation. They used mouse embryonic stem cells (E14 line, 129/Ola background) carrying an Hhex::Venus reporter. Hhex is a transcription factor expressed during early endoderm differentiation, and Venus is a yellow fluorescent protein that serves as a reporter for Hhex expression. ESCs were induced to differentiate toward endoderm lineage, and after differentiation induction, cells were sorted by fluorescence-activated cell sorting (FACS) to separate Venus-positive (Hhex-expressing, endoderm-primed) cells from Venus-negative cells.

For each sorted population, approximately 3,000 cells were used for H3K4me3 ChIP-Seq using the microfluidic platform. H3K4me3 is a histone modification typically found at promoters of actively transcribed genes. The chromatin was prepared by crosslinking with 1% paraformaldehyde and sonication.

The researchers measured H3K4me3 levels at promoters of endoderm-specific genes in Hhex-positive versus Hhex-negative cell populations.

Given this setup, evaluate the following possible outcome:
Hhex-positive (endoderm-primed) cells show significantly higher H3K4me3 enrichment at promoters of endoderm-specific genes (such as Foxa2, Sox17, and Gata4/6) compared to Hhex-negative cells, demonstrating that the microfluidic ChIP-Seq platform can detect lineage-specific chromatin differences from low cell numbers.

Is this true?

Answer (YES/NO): NO